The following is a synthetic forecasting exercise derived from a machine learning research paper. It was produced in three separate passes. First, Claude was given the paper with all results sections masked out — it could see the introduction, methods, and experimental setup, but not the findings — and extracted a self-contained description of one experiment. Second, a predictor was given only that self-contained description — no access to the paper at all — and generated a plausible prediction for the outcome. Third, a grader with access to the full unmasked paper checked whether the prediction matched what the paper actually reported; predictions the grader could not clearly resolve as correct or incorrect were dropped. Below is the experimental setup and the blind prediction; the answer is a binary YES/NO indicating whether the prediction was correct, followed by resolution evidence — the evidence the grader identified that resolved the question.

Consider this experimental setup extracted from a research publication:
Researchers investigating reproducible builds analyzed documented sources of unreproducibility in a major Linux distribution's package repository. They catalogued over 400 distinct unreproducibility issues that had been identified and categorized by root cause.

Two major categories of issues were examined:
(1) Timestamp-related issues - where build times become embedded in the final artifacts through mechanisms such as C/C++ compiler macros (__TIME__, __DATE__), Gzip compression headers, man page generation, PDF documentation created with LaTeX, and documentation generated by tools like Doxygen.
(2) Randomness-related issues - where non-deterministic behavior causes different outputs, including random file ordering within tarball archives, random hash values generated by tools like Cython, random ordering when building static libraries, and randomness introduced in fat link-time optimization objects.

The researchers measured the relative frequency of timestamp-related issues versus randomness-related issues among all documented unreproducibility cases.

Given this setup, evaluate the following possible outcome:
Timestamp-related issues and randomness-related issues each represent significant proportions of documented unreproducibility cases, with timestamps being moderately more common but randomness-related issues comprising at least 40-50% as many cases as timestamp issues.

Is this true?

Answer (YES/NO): YES